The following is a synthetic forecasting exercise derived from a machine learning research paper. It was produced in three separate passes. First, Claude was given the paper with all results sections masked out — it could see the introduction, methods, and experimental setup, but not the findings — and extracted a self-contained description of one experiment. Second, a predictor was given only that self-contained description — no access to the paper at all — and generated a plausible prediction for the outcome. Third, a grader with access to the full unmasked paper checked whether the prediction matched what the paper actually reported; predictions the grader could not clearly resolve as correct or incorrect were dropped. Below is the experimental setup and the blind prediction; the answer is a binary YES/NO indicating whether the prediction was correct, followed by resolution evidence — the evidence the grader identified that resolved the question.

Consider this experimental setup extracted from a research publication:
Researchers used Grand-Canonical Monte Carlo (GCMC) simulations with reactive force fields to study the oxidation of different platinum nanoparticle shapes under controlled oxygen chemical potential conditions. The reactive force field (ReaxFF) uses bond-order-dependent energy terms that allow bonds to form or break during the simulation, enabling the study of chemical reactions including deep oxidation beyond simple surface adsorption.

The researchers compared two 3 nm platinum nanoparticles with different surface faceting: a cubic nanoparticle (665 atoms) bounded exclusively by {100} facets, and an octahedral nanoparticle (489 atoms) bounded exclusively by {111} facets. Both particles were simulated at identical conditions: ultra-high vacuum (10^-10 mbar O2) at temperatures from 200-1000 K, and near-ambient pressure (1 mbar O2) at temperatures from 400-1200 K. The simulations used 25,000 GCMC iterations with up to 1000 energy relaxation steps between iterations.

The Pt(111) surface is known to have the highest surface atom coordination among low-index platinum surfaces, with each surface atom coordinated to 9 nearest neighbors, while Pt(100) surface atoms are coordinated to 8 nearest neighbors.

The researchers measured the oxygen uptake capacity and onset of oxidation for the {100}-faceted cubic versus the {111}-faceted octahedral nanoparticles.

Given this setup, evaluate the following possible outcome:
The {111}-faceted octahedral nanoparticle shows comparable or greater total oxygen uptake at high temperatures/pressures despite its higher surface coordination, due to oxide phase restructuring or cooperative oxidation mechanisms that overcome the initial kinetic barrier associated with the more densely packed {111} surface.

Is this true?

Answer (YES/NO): NO